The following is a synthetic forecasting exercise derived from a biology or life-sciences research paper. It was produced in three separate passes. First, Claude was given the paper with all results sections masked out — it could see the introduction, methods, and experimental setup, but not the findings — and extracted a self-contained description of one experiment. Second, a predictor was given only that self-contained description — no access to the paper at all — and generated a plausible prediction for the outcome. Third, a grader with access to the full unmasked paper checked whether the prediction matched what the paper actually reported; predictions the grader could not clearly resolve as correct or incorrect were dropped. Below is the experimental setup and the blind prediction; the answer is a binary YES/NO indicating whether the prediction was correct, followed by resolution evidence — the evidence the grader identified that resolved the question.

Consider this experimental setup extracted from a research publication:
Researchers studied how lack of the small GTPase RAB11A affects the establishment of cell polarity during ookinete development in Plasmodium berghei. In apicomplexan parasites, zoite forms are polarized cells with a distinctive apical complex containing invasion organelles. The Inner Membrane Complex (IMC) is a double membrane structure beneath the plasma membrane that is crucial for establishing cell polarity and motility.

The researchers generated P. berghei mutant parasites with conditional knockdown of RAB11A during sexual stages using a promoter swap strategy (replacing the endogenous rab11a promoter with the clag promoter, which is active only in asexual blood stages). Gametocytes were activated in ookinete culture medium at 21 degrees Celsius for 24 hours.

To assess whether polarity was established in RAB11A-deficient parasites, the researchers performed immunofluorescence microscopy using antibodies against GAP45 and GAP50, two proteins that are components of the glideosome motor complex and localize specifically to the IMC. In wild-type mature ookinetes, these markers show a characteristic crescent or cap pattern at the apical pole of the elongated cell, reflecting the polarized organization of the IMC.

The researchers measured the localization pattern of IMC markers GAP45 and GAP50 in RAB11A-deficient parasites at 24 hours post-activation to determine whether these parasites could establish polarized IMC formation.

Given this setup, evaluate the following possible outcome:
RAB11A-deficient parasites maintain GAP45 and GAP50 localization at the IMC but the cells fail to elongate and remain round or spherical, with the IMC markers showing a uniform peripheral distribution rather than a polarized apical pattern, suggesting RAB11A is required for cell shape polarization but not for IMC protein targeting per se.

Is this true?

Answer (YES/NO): NO